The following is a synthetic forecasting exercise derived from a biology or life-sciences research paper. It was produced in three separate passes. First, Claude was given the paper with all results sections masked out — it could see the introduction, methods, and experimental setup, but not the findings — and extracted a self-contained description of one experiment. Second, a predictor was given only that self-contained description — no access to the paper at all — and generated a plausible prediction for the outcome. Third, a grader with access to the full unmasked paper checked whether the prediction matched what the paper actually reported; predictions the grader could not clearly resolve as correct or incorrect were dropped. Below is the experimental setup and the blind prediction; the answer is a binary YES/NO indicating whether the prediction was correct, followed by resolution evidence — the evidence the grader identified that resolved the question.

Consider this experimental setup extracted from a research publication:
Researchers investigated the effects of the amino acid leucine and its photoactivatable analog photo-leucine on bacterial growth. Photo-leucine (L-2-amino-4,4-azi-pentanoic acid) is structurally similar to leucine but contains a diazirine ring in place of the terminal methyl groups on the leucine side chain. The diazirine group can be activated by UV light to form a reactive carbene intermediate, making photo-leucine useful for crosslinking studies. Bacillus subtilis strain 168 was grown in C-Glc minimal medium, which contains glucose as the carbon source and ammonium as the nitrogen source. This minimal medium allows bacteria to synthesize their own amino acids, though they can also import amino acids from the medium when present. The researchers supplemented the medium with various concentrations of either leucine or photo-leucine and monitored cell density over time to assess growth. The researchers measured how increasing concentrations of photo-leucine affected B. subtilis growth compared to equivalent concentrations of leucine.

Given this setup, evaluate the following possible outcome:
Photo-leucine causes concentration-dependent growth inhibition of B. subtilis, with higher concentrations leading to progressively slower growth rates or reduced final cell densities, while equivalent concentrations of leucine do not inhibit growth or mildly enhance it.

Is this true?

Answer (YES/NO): YES